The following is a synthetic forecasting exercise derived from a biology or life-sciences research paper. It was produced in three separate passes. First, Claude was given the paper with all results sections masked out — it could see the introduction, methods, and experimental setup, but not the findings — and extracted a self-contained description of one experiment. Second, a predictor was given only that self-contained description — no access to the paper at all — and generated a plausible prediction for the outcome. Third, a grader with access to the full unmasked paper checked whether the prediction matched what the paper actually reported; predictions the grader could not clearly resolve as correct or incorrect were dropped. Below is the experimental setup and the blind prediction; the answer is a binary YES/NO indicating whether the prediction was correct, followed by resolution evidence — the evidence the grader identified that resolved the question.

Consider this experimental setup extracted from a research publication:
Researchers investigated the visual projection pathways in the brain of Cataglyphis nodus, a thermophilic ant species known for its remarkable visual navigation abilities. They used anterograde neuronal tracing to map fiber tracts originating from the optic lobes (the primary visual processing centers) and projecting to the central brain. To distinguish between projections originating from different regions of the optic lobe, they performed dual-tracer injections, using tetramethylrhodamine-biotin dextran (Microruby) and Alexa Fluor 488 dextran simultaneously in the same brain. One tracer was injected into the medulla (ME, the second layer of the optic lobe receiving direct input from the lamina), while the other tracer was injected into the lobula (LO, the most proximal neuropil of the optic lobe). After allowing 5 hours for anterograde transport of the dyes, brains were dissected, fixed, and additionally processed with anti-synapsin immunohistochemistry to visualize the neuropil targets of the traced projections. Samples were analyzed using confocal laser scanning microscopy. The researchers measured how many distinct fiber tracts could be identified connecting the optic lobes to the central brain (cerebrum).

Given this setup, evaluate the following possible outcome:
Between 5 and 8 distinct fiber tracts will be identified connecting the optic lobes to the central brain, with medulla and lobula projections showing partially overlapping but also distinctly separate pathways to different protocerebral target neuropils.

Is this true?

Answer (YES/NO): YES